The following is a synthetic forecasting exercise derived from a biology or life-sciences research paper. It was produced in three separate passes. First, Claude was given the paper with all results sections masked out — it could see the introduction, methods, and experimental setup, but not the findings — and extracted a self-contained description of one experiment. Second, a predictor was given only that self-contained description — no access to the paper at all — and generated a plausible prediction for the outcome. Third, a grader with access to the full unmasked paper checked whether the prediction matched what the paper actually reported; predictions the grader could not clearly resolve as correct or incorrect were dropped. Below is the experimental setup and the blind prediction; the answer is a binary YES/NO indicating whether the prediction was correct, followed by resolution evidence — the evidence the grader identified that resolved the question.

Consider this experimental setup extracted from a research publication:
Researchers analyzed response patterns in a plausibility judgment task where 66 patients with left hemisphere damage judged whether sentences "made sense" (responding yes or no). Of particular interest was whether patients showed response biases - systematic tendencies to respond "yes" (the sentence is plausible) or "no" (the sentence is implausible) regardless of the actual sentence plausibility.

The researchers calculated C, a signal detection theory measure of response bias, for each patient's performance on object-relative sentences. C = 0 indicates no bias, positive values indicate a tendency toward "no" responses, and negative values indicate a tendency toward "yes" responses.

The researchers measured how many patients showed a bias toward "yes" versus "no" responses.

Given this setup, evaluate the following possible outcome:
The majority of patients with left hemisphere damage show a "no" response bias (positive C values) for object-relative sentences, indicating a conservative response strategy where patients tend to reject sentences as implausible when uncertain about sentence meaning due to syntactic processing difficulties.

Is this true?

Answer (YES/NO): NO